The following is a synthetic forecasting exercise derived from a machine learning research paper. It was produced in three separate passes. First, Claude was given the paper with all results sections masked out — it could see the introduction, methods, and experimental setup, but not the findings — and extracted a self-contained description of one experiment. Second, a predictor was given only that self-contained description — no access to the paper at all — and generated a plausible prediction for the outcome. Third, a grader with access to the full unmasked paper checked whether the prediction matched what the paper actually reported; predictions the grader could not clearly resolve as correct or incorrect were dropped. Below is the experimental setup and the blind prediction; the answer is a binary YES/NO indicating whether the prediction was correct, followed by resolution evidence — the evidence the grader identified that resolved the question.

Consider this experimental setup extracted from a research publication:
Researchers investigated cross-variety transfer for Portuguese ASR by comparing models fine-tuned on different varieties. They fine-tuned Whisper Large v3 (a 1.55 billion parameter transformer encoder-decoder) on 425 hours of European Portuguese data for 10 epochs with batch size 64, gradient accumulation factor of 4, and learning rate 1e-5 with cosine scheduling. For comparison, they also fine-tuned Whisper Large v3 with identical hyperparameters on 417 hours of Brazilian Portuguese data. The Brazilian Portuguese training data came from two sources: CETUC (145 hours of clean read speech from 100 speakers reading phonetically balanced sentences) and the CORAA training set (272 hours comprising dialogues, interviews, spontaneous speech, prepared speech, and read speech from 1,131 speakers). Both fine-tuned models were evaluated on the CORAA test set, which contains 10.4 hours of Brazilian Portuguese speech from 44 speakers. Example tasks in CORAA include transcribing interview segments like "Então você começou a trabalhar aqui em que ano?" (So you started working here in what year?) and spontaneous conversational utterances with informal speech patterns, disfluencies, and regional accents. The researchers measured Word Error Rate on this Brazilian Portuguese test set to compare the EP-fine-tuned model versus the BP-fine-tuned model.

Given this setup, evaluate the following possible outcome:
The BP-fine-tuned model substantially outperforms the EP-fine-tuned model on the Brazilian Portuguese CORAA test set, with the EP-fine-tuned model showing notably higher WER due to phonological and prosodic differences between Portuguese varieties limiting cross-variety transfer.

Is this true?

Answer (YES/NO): YES